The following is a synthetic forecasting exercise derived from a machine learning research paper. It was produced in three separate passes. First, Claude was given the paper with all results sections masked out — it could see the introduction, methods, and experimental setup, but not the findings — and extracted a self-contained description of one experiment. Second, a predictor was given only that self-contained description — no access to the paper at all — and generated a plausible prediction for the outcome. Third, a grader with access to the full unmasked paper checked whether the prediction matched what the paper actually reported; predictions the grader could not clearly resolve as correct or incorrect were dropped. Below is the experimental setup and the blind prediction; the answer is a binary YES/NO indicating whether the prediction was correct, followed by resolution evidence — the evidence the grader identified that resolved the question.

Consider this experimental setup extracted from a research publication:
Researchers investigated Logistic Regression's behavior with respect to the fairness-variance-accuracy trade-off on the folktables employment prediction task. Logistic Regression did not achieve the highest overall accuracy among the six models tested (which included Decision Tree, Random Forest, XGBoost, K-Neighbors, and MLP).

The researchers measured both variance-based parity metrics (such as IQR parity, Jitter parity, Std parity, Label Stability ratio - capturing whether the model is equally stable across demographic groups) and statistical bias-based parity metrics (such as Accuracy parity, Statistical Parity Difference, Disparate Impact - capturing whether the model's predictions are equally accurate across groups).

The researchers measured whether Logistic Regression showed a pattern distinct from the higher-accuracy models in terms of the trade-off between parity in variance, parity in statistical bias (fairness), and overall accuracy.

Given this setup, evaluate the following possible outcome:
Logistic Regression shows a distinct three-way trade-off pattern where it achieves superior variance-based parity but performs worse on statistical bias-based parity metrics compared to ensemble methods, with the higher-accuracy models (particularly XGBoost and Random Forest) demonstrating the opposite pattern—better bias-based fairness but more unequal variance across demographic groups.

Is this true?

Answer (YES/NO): NO